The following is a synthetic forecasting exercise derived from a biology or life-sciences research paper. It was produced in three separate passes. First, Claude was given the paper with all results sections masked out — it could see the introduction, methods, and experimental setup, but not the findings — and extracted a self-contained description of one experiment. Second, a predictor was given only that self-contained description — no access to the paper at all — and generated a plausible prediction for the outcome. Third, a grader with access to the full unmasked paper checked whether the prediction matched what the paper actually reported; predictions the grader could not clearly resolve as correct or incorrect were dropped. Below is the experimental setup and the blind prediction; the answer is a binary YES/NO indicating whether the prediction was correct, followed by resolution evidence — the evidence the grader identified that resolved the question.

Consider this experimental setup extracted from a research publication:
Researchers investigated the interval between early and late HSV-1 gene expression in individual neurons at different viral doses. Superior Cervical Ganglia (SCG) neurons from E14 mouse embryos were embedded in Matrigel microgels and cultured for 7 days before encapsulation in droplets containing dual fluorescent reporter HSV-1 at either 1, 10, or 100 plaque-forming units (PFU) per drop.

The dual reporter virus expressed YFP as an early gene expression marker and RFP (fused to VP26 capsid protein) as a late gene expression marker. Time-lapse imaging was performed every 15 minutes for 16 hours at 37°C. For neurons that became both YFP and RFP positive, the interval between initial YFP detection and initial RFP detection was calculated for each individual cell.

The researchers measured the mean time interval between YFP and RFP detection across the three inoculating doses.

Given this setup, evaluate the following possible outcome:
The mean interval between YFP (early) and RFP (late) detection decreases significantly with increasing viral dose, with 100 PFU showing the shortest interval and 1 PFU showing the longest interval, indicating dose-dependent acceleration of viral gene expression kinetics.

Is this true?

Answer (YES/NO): NO